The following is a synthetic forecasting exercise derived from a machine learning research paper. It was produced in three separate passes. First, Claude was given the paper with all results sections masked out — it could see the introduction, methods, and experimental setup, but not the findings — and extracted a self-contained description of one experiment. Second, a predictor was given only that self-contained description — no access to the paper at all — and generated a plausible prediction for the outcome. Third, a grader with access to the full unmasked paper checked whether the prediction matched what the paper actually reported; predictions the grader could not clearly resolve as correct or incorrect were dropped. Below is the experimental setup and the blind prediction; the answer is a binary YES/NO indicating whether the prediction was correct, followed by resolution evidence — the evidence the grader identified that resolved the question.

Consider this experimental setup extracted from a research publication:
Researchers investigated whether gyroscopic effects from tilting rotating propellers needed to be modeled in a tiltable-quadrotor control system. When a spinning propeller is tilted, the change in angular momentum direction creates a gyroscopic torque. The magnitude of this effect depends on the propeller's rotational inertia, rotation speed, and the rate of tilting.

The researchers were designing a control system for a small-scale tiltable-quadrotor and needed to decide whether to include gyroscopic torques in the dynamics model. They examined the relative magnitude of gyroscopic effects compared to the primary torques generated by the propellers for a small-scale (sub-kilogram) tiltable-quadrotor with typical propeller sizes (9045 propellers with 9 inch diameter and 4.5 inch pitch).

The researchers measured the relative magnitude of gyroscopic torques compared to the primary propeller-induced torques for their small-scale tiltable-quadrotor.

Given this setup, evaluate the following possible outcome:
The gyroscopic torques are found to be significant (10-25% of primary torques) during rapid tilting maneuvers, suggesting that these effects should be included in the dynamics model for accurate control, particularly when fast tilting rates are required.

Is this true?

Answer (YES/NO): NO